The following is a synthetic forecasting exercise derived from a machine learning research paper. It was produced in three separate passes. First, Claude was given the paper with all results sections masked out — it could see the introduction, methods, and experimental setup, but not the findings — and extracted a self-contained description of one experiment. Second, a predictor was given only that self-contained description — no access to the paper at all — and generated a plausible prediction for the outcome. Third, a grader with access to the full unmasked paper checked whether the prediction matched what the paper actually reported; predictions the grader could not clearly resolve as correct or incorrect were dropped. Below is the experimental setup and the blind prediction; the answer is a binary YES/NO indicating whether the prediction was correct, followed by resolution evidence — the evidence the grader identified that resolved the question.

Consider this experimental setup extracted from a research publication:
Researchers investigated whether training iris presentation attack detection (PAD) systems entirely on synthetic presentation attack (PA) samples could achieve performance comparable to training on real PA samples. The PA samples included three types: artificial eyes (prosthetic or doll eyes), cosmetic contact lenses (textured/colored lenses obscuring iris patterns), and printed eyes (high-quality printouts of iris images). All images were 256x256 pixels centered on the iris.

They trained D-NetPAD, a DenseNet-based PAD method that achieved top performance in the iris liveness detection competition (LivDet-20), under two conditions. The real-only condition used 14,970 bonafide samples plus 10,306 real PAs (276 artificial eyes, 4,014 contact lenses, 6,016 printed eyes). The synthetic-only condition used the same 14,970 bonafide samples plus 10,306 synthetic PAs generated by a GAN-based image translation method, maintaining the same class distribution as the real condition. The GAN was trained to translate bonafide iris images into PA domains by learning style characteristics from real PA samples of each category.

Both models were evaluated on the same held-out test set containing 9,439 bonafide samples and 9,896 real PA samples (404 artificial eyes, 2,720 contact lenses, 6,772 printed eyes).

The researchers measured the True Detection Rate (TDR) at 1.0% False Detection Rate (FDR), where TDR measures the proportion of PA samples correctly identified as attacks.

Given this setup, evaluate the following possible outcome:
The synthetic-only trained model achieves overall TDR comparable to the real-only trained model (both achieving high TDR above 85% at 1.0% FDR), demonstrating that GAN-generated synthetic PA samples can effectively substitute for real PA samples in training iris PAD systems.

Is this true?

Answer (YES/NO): YES